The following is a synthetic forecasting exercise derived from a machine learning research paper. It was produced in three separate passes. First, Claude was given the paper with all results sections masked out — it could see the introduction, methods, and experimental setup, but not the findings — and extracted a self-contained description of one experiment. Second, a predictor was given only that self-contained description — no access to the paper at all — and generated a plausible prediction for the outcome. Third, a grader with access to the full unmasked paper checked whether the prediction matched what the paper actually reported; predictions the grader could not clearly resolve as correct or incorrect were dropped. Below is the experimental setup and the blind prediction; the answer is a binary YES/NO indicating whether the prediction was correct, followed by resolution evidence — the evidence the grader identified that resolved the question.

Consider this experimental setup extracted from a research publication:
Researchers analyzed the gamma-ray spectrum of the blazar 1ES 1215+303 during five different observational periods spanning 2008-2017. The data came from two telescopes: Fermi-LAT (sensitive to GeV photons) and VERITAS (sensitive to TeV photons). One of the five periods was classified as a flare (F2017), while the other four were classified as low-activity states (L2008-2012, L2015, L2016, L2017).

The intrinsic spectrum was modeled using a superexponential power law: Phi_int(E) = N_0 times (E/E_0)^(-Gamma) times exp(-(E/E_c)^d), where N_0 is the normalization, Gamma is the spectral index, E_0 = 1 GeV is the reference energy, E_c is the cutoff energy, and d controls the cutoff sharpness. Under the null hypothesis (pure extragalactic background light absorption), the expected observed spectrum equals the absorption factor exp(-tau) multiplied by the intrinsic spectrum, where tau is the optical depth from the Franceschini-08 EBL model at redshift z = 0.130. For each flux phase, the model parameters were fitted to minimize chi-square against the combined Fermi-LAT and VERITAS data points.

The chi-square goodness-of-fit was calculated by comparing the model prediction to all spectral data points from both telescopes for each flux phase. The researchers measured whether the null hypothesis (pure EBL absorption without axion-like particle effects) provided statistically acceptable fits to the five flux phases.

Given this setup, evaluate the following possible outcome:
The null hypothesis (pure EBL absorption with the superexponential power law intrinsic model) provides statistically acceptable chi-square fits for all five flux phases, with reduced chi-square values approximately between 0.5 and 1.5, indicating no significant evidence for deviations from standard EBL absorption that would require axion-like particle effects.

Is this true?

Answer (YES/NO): NO